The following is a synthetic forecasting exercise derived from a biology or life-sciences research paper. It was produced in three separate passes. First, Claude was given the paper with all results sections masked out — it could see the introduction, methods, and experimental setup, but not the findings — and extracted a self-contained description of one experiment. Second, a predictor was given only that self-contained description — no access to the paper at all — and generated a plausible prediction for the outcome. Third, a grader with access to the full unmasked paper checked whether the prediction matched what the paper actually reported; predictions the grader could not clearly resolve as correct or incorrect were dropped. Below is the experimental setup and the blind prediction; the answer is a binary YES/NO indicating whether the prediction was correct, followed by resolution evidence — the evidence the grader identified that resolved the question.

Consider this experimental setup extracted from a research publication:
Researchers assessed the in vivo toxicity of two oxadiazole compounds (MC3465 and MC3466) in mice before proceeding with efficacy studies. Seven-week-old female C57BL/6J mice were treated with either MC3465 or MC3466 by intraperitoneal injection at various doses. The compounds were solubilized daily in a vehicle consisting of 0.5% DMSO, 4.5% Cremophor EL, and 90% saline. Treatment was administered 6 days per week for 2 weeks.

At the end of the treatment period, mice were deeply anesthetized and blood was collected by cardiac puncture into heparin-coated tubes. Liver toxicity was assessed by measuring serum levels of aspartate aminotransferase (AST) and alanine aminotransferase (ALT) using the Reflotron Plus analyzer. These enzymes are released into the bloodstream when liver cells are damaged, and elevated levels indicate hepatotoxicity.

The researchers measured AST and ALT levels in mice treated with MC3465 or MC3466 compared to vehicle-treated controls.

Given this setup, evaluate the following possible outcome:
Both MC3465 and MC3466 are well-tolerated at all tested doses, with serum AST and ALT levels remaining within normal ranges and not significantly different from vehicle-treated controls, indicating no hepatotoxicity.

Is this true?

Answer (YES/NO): YES